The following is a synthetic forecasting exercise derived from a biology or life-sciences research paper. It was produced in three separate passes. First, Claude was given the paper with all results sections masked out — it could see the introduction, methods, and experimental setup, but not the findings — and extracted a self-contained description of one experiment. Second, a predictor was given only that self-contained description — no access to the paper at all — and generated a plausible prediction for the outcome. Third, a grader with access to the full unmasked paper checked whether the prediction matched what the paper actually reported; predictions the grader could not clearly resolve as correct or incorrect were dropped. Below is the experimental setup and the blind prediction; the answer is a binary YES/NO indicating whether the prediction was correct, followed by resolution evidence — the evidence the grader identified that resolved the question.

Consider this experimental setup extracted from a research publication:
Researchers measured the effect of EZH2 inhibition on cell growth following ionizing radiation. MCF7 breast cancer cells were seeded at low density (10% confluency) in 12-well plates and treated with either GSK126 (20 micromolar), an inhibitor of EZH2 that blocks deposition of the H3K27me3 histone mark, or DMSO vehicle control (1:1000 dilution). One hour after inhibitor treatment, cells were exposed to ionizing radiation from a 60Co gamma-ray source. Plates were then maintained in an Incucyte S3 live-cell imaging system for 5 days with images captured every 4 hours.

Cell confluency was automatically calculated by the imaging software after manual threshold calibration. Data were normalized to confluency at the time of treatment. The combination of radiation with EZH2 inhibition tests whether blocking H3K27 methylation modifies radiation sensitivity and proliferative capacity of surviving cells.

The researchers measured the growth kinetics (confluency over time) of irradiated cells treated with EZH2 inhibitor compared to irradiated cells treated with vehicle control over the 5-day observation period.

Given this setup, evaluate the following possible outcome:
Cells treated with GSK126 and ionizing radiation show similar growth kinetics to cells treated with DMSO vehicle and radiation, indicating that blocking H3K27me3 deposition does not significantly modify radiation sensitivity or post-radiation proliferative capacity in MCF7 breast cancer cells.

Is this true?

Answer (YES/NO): NO